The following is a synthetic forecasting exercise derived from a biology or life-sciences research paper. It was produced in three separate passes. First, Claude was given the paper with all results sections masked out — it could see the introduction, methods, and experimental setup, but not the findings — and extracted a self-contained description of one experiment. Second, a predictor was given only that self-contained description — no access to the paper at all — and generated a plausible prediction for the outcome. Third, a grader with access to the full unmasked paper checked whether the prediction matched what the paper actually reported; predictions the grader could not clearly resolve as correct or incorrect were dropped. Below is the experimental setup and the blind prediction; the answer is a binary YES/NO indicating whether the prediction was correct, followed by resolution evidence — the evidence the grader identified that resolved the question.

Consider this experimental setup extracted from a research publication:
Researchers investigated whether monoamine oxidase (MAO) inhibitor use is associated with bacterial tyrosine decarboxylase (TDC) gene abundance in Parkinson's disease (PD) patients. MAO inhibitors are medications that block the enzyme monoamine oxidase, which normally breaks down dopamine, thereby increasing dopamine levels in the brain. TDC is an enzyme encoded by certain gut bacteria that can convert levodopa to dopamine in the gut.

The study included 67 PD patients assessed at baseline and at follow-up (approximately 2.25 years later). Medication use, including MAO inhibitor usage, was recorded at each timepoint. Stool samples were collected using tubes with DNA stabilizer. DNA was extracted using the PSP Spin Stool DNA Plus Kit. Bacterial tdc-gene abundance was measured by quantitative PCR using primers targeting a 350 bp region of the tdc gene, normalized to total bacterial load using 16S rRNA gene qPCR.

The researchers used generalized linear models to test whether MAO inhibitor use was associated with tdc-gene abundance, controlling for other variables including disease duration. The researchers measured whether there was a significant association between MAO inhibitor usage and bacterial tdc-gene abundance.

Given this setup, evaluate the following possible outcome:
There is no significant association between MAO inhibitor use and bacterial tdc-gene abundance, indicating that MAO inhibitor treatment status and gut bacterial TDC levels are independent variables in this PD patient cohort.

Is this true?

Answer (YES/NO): NO